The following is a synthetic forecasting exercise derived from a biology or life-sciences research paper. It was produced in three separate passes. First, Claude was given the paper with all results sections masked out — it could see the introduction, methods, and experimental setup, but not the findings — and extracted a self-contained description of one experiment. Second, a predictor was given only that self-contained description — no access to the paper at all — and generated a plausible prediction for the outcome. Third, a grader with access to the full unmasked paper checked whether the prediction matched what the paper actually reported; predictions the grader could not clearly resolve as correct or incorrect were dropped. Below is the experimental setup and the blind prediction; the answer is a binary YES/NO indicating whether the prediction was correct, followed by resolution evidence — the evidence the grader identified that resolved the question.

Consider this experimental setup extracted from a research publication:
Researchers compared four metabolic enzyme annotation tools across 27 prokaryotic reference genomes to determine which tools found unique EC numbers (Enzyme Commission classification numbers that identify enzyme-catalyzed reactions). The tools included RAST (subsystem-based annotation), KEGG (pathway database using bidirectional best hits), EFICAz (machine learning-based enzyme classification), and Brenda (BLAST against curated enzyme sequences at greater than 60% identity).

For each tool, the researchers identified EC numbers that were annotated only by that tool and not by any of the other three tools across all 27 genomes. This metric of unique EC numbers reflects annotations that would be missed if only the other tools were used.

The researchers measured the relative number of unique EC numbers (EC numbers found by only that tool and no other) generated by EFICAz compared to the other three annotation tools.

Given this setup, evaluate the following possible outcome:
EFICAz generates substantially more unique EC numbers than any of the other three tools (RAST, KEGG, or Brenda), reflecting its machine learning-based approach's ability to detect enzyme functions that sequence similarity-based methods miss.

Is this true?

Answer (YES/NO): NO